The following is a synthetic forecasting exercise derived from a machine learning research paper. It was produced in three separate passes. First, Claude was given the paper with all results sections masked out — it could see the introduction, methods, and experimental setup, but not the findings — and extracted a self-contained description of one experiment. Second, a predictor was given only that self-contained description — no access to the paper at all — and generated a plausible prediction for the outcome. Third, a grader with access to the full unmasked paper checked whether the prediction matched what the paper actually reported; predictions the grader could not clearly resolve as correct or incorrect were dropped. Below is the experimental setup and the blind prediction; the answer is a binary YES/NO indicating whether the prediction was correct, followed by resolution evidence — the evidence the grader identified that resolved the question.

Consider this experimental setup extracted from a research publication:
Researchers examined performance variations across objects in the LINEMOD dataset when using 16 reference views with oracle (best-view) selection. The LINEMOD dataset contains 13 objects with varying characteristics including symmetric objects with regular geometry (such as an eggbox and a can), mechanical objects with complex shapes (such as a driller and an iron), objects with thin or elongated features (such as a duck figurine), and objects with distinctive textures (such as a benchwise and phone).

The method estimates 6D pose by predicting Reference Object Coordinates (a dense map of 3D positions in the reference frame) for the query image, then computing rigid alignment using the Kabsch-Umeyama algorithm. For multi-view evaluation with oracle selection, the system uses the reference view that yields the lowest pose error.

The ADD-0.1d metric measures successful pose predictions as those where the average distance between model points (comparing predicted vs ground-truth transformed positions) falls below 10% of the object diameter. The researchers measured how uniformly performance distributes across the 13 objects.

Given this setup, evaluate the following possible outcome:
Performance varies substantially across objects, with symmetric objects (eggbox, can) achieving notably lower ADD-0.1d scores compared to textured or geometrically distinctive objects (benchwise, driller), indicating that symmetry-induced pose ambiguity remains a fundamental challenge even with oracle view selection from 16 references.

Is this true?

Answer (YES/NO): NO